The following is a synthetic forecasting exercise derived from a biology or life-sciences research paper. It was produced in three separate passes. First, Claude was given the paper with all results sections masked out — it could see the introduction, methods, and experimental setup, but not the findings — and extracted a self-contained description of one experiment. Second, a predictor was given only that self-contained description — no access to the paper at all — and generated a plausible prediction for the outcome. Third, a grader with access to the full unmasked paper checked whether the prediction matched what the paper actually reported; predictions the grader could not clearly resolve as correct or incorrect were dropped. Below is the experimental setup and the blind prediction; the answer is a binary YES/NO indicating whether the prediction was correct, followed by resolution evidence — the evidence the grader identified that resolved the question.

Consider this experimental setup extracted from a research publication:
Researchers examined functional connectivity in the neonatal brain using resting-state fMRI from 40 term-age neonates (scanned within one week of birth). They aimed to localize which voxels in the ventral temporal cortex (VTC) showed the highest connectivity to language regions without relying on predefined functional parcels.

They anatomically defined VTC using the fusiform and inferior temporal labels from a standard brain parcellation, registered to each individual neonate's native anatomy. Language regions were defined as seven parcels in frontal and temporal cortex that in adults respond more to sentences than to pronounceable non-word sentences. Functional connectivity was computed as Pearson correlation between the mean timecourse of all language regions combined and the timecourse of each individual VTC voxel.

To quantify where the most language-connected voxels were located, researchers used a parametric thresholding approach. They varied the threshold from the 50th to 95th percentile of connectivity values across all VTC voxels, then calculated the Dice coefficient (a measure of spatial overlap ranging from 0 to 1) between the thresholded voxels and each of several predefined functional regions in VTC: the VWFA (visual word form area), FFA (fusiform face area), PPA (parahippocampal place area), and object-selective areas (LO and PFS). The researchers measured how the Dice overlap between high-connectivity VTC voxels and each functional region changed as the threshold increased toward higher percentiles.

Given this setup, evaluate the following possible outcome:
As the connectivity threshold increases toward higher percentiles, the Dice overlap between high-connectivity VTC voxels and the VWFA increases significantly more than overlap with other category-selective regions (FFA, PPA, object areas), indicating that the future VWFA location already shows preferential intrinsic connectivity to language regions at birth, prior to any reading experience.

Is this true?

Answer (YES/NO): YES